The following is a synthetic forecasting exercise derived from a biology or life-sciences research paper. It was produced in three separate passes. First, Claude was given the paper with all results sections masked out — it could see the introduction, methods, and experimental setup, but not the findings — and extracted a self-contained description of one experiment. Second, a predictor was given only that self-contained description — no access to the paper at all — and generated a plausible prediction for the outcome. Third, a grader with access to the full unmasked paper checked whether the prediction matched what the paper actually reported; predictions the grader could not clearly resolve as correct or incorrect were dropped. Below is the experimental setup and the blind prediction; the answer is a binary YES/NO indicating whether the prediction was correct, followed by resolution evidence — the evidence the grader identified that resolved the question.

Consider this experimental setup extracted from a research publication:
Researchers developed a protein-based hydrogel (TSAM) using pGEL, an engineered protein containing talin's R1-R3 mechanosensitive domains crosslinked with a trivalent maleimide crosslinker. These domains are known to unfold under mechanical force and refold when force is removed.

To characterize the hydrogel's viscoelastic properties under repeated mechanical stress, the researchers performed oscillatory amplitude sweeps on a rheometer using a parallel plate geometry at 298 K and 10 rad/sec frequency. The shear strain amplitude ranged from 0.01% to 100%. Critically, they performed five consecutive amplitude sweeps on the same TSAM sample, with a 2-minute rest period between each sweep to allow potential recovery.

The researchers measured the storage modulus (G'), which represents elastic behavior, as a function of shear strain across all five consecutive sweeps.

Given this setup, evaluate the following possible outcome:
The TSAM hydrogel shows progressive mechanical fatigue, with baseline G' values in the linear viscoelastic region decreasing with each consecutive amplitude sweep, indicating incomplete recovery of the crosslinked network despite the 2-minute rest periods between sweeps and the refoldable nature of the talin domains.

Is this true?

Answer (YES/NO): NO